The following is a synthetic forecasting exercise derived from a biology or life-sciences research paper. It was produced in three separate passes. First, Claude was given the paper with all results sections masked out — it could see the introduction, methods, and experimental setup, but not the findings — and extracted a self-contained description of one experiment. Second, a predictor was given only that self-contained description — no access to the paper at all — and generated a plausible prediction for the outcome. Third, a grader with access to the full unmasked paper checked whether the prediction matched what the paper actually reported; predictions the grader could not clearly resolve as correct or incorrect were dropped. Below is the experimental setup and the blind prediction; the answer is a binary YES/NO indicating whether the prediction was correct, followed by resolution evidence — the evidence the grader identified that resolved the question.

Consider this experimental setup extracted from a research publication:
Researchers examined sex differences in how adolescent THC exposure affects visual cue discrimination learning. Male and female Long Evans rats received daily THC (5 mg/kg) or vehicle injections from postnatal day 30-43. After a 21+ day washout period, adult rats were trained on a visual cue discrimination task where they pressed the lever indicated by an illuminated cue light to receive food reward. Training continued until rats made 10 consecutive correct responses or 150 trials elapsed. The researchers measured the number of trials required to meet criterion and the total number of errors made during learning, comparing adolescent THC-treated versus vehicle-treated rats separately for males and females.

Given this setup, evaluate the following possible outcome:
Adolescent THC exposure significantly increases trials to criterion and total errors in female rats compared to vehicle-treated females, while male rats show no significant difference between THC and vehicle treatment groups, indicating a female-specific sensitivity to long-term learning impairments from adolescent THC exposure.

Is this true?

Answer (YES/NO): NO